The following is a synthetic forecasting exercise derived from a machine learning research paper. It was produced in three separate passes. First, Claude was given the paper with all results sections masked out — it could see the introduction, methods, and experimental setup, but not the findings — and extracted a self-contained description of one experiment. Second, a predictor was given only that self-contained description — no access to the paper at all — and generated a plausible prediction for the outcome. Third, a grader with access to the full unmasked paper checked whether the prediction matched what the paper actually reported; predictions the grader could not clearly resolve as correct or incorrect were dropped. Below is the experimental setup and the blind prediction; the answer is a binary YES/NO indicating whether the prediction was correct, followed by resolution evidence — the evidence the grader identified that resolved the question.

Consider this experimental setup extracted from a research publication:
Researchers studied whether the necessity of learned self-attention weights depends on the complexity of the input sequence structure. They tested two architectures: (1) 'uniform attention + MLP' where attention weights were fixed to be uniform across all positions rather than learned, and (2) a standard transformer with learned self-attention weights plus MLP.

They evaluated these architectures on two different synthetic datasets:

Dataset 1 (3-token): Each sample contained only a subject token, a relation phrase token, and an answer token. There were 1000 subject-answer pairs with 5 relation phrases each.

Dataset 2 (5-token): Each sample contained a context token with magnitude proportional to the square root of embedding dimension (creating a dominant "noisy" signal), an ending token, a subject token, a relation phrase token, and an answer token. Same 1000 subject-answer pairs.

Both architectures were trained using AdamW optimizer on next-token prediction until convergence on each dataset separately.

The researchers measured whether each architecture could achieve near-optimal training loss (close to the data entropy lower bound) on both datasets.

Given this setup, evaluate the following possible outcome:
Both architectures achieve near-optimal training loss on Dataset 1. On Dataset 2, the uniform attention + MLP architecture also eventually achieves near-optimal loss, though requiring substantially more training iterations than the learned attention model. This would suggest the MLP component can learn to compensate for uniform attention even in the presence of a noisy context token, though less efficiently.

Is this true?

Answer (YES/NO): NO